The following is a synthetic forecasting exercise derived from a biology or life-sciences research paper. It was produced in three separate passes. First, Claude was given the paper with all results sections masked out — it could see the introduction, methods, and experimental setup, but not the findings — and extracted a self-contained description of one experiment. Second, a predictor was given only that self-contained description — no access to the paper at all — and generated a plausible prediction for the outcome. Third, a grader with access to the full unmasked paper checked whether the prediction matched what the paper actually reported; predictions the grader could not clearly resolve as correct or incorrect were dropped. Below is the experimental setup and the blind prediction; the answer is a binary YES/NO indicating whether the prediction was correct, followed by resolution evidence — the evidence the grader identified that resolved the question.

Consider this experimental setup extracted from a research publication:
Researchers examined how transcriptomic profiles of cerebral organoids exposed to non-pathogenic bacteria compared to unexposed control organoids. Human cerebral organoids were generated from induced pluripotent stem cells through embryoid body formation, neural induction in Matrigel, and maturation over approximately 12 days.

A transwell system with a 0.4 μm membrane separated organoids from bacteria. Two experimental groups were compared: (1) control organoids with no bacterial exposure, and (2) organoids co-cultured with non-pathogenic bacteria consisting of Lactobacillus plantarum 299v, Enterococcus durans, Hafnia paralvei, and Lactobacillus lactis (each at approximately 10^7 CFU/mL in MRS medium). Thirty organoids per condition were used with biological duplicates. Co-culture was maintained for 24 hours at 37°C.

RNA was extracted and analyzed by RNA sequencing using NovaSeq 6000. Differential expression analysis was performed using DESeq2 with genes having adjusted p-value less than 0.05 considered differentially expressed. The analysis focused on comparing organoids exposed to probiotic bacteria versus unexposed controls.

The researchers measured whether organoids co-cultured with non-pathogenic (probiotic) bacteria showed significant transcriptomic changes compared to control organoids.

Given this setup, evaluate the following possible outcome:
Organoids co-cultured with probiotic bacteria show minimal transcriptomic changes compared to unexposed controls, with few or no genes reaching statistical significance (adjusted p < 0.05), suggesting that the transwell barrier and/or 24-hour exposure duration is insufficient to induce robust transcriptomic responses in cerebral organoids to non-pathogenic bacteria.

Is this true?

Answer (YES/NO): NO